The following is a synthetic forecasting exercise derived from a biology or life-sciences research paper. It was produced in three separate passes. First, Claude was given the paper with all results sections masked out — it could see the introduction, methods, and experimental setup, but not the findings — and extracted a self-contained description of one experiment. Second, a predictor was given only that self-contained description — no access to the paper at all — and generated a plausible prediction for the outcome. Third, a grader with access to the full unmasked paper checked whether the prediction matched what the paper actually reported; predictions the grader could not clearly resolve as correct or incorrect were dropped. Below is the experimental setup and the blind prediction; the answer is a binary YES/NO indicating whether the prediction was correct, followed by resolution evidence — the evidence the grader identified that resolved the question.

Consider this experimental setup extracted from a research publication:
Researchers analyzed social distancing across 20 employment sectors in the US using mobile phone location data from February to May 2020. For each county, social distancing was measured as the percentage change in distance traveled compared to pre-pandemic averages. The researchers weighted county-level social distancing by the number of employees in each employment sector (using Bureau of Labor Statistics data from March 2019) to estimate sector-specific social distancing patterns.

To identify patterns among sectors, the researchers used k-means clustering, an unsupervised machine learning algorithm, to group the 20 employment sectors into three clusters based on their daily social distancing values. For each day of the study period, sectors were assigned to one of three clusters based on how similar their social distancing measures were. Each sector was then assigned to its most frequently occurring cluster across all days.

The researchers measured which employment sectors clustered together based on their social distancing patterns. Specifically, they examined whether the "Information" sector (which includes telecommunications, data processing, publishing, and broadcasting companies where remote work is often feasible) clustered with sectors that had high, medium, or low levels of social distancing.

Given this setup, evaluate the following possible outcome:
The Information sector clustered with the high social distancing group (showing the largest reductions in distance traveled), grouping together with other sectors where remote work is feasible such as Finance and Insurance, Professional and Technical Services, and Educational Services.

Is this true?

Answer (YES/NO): YES